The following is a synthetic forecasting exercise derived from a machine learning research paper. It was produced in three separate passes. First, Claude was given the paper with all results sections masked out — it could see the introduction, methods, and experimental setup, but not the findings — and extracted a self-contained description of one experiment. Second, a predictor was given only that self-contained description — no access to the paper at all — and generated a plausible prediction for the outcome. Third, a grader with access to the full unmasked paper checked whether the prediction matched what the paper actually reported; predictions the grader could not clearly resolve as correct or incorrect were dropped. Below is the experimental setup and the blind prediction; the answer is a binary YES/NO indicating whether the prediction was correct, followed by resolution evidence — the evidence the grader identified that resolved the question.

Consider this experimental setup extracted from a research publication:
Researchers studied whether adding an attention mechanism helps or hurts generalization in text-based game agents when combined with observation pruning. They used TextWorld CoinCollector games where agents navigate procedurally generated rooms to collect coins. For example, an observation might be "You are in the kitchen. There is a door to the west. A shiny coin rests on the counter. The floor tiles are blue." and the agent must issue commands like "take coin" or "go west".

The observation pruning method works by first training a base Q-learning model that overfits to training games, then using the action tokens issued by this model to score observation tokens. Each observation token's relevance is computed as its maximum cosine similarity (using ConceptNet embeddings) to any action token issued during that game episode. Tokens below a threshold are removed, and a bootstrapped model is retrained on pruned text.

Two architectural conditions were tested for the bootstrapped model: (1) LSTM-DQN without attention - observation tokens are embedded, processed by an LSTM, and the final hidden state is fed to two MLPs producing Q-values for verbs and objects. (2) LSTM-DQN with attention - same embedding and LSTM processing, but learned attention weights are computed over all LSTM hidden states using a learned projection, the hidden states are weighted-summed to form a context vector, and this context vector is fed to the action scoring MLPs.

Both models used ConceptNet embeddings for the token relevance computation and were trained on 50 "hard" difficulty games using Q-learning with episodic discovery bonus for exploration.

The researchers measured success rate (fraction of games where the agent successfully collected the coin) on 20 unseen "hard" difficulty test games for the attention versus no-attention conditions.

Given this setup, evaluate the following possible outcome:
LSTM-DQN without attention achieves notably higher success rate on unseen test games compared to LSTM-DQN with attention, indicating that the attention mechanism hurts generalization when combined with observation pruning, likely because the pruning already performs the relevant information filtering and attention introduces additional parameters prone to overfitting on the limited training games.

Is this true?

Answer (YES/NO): NO